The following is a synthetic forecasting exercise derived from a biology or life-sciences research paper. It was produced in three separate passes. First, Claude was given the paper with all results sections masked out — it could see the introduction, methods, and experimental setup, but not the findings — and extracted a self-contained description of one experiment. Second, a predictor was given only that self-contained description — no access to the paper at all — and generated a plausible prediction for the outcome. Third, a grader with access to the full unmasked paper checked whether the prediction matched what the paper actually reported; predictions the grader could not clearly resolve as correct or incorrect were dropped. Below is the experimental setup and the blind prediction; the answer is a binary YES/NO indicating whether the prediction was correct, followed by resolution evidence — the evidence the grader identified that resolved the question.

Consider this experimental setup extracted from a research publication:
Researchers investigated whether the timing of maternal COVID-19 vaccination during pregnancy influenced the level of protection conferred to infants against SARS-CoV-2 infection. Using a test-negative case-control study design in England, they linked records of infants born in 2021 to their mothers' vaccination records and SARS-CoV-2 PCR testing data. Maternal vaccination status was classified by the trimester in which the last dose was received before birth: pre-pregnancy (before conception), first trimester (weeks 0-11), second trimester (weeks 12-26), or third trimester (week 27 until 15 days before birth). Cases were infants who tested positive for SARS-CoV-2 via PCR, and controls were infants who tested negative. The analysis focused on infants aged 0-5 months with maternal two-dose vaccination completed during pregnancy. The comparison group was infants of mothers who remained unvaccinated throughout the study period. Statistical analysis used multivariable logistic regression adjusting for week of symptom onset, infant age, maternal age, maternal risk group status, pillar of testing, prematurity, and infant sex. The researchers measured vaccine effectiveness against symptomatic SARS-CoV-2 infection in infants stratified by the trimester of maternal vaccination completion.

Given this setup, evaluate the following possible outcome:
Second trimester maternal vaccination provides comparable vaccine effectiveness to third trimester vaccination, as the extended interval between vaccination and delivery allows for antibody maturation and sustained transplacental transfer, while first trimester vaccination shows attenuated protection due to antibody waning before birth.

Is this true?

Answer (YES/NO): NO